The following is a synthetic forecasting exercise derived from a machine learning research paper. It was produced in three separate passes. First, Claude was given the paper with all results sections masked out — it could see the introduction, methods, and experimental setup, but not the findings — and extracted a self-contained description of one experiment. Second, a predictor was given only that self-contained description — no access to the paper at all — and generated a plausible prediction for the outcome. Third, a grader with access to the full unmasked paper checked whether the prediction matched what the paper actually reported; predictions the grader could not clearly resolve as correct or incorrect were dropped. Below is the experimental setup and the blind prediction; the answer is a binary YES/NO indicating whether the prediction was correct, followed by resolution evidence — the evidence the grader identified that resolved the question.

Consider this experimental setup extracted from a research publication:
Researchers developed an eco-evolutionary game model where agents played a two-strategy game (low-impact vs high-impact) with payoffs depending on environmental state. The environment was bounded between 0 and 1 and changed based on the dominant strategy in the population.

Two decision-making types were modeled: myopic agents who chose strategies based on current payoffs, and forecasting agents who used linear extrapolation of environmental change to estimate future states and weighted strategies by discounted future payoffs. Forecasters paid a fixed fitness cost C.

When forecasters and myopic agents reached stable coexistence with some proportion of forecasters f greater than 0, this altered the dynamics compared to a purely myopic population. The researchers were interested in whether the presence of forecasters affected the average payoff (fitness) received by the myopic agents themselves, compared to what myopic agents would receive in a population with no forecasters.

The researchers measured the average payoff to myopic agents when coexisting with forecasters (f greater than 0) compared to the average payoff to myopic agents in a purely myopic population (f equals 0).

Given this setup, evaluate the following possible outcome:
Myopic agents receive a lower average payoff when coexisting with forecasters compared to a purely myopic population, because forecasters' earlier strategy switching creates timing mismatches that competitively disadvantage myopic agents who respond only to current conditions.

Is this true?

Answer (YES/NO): NO